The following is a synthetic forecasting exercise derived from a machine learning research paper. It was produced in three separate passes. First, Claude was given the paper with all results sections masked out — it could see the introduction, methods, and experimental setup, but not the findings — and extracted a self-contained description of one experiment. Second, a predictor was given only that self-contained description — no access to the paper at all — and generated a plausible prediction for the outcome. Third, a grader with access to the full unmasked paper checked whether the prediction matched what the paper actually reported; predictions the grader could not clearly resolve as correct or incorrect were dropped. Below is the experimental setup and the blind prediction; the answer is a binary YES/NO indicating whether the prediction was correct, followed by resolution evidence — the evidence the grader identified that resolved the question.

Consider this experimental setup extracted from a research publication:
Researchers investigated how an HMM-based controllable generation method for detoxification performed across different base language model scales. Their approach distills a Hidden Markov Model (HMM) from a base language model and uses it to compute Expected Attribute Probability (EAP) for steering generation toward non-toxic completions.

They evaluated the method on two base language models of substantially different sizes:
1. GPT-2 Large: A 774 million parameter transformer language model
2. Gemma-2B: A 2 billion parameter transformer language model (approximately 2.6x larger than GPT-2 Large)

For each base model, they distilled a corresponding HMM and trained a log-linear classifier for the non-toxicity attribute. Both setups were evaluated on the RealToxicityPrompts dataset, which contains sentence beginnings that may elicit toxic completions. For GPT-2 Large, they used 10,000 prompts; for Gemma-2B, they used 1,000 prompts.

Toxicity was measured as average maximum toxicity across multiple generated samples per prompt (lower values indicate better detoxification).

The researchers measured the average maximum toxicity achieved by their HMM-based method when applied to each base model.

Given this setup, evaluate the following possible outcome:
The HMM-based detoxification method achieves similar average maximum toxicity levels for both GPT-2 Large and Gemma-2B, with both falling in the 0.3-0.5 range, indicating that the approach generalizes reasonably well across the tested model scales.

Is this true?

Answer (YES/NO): NO